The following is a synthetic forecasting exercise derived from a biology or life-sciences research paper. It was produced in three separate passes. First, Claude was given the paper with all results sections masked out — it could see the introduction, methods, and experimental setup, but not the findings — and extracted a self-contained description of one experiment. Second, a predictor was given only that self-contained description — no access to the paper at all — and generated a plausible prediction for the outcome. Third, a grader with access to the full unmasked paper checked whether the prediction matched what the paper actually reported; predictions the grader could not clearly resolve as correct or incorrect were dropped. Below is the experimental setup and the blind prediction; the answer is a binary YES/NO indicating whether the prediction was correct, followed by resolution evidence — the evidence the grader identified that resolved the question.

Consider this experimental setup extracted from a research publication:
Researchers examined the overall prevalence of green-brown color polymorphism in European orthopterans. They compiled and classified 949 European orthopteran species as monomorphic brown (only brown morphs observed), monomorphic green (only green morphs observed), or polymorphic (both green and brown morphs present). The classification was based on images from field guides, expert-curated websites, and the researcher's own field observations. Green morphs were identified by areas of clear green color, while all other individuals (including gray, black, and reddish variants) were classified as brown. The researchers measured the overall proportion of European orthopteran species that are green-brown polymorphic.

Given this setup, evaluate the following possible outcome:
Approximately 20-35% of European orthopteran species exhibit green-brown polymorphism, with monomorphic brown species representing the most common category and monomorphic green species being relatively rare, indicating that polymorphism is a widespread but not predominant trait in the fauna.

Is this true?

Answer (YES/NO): YES